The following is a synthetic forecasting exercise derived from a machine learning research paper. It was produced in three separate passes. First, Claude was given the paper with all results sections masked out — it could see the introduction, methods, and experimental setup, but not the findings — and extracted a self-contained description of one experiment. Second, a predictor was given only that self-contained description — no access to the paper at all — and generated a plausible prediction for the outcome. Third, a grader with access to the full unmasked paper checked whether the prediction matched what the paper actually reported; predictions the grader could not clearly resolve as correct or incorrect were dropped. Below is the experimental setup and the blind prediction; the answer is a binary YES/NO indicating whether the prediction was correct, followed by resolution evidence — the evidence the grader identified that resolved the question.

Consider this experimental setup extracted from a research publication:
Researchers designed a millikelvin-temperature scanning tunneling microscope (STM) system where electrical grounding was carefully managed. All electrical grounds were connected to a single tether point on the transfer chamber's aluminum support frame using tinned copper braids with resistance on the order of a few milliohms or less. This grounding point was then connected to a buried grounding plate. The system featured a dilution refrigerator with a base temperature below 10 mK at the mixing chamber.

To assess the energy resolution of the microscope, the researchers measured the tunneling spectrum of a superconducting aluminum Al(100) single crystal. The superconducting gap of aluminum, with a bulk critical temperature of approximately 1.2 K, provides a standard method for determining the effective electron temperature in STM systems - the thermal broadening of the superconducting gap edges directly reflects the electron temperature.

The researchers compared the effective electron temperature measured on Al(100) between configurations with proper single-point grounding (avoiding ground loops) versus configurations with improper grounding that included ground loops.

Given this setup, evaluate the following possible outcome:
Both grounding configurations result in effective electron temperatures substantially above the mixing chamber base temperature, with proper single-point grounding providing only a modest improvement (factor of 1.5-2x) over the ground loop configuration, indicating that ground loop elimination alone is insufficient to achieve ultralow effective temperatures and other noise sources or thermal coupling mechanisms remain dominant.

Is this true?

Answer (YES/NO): NO